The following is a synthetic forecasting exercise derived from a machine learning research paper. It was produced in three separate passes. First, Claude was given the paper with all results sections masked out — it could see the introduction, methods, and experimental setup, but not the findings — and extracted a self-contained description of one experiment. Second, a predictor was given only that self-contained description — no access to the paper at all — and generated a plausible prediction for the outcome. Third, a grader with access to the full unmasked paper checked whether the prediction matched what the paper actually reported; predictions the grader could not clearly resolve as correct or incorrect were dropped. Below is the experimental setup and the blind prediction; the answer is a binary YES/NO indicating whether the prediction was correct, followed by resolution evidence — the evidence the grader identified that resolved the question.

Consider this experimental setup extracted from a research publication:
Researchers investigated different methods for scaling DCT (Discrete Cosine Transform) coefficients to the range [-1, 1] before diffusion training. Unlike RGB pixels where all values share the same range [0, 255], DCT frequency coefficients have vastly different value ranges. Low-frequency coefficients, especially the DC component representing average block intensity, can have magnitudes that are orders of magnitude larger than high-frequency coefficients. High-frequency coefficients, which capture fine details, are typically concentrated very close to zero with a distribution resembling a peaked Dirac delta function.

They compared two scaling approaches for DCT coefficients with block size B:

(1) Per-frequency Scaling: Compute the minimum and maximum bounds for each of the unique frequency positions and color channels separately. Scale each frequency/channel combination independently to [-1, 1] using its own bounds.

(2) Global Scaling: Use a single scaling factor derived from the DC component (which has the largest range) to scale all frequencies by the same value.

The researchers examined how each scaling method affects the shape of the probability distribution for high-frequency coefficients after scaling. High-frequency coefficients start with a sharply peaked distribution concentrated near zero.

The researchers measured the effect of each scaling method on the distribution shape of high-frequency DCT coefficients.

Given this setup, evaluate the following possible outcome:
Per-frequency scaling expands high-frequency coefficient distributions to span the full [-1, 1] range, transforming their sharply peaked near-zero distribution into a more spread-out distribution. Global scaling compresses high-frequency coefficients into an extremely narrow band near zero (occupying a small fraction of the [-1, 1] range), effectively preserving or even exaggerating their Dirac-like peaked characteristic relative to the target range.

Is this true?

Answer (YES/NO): YES